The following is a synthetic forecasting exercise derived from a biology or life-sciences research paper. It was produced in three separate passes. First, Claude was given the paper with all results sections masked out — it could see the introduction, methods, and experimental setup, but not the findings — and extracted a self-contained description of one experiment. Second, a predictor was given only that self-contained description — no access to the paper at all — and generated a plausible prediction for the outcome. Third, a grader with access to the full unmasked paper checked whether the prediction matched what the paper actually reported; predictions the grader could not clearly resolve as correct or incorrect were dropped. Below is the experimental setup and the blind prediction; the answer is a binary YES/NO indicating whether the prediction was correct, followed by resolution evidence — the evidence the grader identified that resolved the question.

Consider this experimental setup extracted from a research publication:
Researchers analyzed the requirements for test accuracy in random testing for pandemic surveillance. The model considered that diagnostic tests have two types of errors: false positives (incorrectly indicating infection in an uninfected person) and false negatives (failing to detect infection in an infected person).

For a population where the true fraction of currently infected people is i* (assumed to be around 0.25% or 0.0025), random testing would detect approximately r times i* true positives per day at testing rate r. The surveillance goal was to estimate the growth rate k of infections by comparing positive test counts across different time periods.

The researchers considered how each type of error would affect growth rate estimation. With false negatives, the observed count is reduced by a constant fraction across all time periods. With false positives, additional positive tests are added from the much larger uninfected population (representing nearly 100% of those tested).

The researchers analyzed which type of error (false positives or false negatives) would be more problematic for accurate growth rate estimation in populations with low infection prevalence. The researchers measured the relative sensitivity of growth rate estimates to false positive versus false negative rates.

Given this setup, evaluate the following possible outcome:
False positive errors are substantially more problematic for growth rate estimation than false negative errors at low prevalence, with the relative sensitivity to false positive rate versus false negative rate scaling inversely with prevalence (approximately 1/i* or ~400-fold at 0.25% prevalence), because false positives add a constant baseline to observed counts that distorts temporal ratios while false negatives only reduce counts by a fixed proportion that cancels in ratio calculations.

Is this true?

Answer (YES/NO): YES